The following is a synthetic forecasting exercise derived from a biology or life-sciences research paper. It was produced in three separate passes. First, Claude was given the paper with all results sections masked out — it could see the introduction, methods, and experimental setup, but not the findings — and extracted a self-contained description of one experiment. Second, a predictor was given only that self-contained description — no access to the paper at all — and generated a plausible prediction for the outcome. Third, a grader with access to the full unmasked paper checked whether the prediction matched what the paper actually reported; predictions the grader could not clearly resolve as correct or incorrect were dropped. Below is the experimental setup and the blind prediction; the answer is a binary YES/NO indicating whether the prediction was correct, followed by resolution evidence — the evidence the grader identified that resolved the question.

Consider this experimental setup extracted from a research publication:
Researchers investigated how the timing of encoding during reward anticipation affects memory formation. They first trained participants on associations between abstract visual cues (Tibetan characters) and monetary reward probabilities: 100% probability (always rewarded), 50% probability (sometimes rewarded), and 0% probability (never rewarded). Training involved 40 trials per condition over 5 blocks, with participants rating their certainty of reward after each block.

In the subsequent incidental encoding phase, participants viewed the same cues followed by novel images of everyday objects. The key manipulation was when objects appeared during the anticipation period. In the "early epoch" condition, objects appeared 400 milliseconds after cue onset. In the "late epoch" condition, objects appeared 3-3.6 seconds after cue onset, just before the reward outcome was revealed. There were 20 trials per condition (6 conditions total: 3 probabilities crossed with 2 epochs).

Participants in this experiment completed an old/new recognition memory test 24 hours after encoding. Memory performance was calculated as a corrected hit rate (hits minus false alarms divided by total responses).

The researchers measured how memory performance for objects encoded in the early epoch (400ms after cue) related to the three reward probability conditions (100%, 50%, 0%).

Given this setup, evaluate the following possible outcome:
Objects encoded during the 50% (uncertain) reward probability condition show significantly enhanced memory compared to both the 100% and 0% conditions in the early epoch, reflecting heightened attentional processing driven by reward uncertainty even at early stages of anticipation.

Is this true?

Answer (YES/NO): NO